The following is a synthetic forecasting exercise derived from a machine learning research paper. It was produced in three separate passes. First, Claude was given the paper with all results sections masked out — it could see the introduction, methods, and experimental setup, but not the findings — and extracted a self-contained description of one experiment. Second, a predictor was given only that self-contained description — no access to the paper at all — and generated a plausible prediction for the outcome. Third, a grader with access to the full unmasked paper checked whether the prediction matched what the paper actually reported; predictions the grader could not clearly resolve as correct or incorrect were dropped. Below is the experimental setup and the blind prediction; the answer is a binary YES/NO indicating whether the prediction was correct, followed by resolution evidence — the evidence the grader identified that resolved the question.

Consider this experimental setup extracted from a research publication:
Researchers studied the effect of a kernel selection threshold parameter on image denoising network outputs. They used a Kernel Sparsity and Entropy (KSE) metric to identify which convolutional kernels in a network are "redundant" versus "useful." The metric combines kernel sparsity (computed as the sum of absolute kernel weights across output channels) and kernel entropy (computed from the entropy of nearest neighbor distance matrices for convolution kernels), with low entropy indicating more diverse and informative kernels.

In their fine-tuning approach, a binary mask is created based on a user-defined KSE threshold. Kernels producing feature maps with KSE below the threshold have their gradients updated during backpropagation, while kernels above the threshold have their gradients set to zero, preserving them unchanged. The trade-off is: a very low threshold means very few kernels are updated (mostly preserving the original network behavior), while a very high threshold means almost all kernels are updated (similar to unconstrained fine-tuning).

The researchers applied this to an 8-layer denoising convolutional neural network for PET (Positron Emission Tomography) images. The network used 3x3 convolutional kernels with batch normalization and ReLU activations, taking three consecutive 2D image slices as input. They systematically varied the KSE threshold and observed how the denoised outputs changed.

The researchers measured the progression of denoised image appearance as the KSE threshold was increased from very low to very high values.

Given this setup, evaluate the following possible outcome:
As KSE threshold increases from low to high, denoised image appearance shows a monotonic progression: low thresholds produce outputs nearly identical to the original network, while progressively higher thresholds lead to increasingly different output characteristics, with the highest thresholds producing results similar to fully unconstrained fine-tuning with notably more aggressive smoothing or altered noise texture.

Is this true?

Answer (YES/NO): NO